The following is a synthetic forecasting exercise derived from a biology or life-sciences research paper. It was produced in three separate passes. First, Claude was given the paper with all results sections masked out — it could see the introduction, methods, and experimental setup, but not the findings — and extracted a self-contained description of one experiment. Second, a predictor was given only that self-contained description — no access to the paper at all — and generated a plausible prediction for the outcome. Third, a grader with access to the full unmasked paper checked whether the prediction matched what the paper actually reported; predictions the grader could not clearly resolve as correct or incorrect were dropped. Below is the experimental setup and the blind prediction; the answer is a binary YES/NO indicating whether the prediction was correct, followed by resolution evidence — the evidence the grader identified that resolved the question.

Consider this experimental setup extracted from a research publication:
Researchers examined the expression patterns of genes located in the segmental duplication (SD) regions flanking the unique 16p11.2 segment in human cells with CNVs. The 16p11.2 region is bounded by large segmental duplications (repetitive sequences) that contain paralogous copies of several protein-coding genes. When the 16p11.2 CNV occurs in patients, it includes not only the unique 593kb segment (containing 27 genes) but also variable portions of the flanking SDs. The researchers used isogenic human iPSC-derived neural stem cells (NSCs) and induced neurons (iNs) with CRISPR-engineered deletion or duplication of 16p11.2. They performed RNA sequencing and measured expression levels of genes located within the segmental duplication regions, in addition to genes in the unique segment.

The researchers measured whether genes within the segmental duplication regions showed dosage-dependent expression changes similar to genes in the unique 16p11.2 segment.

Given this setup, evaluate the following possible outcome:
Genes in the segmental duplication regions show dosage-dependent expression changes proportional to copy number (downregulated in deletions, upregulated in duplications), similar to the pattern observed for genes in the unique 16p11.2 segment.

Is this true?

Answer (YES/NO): YES